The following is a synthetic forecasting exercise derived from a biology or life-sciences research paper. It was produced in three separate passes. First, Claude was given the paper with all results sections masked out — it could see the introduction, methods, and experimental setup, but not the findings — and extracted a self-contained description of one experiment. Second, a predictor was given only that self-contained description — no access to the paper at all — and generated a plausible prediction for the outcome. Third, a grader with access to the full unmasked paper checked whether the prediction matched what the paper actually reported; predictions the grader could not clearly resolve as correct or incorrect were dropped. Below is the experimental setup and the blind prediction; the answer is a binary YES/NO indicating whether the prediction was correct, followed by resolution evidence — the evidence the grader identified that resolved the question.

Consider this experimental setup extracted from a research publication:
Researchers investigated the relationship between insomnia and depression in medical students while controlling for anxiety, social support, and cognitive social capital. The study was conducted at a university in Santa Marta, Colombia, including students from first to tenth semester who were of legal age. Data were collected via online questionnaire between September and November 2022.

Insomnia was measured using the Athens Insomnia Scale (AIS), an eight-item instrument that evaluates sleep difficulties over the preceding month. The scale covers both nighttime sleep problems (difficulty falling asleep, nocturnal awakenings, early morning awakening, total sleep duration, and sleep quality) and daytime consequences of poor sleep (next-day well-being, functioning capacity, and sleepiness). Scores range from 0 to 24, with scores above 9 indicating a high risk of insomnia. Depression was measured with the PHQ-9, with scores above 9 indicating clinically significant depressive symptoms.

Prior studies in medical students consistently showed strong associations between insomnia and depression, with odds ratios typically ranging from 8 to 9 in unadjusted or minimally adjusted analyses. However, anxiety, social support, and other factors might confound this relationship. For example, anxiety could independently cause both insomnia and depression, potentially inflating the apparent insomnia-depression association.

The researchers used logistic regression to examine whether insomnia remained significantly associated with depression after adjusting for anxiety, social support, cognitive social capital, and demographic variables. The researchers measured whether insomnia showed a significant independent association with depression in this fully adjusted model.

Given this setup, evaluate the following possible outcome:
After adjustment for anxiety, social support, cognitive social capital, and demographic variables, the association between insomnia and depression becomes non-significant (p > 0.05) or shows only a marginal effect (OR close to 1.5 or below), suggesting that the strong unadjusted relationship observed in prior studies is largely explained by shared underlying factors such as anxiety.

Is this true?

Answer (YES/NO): NO